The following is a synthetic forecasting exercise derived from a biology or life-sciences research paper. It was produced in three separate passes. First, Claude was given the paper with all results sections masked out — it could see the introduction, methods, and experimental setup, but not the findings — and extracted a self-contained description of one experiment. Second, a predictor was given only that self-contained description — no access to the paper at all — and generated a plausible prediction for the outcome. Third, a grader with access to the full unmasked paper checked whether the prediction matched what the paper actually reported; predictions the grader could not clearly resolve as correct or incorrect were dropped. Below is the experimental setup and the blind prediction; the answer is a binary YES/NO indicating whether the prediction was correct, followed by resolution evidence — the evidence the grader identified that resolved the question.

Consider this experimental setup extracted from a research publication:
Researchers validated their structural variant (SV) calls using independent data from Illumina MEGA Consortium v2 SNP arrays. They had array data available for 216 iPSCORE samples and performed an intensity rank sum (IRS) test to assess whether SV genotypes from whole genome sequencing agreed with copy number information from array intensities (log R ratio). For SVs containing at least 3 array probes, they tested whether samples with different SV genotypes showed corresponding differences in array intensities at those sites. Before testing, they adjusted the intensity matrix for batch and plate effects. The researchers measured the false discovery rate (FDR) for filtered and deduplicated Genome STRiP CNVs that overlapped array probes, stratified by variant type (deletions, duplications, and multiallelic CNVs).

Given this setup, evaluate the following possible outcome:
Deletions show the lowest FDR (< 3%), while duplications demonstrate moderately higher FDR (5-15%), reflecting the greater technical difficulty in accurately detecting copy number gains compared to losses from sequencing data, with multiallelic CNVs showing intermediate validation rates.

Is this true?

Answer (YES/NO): NO